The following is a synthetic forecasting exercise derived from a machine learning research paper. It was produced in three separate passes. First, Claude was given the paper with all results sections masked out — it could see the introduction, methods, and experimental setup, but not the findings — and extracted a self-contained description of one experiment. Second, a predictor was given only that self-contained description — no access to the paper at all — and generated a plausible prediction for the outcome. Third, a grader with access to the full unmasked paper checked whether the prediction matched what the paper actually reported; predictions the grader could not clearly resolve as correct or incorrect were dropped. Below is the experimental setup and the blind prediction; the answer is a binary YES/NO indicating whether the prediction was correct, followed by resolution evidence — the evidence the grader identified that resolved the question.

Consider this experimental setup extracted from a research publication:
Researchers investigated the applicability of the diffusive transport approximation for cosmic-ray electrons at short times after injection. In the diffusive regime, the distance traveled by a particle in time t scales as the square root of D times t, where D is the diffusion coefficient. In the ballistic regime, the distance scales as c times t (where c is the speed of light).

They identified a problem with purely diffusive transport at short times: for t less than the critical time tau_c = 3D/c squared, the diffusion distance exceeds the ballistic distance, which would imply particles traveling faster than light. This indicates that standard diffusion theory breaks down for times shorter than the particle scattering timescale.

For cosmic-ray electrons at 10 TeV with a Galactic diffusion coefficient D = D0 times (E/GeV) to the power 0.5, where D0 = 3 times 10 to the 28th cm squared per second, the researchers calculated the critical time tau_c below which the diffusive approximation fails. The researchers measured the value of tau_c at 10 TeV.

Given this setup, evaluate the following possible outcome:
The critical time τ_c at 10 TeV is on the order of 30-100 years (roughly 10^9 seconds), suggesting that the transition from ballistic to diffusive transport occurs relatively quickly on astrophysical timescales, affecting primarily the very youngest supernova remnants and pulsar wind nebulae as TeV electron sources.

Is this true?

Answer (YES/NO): NO